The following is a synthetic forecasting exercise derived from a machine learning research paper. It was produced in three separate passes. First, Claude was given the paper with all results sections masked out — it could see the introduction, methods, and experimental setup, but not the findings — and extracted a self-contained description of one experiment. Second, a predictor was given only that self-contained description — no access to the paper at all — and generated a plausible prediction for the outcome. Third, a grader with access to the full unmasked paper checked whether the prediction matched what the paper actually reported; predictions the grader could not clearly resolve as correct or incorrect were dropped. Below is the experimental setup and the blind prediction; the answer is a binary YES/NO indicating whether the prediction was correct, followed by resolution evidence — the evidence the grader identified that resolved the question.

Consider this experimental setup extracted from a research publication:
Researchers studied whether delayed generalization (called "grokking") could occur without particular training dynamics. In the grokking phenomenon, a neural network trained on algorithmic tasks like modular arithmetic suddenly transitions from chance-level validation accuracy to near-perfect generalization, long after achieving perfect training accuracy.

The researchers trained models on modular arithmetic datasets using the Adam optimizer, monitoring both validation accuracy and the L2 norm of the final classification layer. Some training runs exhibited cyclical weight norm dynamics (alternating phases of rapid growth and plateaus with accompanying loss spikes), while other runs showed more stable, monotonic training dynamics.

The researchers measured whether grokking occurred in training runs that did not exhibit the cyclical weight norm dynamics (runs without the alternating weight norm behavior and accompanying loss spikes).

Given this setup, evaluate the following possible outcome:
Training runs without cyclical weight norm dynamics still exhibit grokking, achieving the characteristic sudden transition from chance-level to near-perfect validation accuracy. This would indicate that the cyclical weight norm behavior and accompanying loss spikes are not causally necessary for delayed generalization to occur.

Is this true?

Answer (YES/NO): NO